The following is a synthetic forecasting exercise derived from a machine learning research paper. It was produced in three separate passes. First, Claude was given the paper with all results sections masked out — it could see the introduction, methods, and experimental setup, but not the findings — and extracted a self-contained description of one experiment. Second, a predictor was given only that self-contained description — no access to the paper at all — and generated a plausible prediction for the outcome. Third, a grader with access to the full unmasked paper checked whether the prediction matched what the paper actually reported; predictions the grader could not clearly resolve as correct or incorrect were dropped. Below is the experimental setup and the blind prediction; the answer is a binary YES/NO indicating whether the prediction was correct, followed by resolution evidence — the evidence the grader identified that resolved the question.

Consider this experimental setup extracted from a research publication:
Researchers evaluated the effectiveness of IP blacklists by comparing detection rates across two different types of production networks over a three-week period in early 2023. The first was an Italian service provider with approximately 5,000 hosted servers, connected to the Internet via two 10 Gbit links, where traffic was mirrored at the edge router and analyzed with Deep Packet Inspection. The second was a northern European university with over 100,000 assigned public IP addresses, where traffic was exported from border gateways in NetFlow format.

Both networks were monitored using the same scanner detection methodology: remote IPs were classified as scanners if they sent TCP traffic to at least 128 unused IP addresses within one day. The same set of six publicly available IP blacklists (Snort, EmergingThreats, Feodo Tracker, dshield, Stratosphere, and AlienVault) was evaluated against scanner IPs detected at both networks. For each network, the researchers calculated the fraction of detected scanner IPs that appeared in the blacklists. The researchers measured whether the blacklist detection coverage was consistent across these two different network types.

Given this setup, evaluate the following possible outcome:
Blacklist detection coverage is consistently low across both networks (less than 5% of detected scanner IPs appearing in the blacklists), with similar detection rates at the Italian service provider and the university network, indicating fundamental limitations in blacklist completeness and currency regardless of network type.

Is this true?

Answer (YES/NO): NO